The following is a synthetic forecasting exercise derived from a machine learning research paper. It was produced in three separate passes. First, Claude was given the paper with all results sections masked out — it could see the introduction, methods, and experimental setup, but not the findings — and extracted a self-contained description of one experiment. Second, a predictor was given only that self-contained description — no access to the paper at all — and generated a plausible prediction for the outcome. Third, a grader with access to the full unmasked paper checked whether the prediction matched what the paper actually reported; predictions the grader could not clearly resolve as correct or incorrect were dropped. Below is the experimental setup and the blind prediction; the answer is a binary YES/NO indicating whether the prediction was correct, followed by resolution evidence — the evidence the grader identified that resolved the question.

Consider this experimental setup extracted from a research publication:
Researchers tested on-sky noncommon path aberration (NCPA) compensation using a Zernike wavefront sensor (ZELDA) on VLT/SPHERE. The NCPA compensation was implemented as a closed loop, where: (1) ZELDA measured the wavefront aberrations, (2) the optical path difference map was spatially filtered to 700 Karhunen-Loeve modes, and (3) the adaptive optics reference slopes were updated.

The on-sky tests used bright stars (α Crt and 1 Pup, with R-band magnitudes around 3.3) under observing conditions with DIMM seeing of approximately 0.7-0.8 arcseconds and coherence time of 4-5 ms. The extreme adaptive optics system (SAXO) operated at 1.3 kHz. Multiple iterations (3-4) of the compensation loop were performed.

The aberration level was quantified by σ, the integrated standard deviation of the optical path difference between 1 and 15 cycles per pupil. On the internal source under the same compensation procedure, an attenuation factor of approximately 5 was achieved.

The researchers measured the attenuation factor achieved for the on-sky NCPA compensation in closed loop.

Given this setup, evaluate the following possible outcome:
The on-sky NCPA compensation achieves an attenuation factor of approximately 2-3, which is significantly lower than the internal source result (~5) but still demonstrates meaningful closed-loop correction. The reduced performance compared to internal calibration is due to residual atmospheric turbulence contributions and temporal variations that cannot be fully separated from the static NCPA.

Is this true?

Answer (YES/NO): YES